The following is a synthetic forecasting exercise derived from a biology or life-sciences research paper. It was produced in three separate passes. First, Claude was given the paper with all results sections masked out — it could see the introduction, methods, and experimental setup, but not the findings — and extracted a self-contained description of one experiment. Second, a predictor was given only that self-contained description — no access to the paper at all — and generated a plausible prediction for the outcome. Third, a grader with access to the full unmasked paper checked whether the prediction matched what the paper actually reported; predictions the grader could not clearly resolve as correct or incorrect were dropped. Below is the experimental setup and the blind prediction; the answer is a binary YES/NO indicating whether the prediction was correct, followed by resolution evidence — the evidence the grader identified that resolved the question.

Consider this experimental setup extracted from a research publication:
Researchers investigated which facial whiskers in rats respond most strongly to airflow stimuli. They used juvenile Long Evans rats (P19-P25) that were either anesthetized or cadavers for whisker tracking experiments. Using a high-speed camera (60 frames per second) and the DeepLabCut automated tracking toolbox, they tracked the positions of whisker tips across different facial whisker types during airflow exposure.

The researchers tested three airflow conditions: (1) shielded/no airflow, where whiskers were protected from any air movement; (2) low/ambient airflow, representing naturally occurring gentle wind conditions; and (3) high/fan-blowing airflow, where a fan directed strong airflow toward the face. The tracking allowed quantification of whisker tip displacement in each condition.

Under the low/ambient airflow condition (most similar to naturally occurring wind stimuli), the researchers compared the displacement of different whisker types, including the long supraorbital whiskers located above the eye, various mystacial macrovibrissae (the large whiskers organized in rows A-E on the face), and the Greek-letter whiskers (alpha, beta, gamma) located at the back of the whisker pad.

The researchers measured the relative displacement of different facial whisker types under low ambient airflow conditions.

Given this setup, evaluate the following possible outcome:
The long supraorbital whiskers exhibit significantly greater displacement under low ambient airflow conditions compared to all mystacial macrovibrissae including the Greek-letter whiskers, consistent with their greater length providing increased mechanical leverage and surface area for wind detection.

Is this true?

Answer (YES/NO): NO